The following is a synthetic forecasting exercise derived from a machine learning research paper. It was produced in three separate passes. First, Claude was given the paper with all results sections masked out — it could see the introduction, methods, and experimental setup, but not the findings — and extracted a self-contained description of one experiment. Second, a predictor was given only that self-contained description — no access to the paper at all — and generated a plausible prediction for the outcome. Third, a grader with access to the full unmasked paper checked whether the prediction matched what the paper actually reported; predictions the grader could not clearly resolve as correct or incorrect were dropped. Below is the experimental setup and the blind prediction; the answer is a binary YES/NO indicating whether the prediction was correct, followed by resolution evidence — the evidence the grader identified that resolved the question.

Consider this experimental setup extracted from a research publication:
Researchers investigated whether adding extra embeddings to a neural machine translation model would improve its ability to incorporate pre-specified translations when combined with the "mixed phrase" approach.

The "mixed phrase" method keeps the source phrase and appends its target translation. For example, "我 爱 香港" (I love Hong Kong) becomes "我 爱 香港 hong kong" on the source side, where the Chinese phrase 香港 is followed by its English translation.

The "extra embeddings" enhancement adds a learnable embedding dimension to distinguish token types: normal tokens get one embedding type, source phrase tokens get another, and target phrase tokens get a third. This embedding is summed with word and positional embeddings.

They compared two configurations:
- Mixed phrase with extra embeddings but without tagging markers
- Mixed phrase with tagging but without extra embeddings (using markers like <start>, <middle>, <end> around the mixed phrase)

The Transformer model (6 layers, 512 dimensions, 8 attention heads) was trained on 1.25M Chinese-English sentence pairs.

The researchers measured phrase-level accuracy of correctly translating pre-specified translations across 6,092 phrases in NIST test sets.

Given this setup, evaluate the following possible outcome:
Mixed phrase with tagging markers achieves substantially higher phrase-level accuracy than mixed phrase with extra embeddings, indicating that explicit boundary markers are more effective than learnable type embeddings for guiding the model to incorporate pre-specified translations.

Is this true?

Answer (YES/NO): YES